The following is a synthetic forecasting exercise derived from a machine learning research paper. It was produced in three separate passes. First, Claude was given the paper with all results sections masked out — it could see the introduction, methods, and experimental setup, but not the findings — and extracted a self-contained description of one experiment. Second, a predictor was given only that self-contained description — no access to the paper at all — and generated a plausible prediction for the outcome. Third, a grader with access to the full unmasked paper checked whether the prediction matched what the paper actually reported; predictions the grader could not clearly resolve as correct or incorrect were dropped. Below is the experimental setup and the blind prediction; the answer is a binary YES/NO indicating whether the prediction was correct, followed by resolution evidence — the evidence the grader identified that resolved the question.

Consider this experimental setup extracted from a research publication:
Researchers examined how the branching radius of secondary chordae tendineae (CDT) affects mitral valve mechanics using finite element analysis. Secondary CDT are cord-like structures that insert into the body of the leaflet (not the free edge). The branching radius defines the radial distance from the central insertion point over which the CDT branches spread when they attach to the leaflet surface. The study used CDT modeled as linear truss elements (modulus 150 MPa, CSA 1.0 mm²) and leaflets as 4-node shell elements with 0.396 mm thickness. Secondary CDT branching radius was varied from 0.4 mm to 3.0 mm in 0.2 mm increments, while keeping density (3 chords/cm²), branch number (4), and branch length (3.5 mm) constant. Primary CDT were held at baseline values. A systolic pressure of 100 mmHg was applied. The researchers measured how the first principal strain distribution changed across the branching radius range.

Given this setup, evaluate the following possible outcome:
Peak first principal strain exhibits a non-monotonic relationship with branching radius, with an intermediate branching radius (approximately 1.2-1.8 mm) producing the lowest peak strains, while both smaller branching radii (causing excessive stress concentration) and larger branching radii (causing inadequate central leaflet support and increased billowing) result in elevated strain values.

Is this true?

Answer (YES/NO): NO